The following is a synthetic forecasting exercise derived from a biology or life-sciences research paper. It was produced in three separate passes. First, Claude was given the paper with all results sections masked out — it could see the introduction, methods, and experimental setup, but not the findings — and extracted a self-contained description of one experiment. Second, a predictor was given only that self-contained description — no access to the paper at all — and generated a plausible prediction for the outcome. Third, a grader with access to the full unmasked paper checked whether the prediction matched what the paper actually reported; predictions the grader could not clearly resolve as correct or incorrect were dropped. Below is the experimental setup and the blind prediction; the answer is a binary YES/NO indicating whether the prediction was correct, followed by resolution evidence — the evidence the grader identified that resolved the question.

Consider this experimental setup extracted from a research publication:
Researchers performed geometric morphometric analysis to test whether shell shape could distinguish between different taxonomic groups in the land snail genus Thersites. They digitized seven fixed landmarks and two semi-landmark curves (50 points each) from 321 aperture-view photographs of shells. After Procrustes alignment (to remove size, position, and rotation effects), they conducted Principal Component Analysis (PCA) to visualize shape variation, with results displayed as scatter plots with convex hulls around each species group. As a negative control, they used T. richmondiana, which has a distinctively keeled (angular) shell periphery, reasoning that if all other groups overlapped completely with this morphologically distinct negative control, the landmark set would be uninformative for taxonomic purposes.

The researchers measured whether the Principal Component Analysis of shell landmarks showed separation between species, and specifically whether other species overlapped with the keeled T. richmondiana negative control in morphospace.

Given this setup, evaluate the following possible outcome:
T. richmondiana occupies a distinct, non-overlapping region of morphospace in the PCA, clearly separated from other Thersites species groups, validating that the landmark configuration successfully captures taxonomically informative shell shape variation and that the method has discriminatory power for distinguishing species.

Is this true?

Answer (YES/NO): NO